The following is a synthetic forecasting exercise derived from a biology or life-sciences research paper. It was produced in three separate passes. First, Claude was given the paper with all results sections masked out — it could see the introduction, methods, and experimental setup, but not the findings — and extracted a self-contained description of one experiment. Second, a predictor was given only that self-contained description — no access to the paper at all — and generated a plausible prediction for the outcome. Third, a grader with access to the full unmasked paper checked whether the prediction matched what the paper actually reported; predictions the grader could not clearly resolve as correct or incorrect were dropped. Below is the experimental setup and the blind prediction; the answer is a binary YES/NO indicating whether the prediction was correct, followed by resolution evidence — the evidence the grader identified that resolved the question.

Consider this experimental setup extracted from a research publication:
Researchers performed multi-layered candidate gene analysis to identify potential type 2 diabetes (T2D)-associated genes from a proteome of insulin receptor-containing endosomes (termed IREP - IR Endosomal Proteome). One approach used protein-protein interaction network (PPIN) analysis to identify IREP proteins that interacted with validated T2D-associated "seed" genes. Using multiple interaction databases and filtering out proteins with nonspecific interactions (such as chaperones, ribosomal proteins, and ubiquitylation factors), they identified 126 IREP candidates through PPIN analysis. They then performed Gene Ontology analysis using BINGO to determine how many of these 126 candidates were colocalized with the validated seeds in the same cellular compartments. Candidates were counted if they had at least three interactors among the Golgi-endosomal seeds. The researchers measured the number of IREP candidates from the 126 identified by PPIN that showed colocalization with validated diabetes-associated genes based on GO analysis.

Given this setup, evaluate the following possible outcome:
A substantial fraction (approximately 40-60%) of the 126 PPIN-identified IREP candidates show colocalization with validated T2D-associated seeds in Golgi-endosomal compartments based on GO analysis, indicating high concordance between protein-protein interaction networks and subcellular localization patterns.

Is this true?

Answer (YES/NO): NO